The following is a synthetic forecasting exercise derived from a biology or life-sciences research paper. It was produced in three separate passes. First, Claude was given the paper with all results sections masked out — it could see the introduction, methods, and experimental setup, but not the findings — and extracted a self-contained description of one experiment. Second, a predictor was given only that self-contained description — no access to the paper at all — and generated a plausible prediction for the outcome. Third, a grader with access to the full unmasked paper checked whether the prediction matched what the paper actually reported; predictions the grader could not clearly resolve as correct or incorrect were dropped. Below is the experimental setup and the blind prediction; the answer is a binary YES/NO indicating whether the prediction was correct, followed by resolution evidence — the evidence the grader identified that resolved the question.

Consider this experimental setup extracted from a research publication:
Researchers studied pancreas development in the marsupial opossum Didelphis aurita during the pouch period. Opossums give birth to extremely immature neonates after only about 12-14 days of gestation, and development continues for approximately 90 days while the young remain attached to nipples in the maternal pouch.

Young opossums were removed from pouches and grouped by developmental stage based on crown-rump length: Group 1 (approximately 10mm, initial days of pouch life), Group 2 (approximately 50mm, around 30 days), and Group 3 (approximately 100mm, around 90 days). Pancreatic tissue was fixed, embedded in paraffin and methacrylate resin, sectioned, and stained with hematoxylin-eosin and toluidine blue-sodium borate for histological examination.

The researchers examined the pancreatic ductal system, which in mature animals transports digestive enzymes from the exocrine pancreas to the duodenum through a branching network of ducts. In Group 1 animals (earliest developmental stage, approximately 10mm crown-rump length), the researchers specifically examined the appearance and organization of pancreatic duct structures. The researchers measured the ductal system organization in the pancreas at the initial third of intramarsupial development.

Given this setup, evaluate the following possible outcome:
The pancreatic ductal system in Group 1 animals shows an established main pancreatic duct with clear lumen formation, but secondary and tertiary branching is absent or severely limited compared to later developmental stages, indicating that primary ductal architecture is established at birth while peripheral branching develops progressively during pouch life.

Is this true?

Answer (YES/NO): YES